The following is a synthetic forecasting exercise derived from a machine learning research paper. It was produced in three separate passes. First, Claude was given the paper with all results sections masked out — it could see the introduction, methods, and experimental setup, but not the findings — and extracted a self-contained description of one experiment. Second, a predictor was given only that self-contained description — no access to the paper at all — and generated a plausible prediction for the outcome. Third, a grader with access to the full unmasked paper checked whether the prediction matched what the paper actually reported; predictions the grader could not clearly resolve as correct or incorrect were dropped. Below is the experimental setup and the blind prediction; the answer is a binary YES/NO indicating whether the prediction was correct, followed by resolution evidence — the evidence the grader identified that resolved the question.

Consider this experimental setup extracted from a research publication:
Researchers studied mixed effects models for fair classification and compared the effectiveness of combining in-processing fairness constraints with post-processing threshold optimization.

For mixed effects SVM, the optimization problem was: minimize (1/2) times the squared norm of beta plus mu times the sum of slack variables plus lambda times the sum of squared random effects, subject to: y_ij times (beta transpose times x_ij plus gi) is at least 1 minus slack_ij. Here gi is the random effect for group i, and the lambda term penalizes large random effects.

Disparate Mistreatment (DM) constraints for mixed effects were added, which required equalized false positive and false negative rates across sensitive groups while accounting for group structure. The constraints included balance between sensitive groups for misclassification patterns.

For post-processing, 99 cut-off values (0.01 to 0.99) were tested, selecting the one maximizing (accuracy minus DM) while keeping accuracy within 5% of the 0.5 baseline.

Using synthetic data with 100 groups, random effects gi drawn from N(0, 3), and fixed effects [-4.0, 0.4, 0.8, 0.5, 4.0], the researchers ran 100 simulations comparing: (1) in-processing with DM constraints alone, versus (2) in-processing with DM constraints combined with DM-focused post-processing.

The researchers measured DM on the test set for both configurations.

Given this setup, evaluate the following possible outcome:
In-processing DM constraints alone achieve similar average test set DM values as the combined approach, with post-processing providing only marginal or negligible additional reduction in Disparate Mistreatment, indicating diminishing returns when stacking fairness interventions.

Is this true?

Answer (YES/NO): NO